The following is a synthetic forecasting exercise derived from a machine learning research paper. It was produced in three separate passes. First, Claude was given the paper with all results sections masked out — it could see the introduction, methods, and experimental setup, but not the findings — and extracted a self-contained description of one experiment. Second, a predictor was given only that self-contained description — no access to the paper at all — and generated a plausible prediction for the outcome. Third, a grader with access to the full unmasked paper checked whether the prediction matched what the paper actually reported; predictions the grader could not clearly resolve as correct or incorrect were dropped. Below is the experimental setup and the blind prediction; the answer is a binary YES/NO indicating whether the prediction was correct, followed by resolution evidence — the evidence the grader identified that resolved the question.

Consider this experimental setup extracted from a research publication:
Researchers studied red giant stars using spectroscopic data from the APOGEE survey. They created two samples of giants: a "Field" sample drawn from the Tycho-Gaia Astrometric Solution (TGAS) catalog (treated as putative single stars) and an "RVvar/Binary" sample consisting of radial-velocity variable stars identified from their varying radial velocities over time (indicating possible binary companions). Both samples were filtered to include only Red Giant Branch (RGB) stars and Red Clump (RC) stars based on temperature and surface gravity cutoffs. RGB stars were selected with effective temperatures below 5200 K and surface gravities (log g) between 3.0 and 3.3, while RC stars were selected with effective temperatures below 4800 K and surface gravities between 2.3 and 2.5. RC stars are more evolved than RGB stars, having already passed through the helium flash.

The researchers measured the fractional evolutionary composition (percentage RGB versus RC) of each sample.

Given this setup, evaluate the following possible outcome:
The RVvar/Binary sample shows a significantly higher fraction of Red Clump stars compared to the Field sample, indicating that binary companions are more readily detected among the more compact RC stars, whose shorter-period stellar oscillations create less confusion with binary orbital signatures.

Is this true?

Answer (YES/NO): NO